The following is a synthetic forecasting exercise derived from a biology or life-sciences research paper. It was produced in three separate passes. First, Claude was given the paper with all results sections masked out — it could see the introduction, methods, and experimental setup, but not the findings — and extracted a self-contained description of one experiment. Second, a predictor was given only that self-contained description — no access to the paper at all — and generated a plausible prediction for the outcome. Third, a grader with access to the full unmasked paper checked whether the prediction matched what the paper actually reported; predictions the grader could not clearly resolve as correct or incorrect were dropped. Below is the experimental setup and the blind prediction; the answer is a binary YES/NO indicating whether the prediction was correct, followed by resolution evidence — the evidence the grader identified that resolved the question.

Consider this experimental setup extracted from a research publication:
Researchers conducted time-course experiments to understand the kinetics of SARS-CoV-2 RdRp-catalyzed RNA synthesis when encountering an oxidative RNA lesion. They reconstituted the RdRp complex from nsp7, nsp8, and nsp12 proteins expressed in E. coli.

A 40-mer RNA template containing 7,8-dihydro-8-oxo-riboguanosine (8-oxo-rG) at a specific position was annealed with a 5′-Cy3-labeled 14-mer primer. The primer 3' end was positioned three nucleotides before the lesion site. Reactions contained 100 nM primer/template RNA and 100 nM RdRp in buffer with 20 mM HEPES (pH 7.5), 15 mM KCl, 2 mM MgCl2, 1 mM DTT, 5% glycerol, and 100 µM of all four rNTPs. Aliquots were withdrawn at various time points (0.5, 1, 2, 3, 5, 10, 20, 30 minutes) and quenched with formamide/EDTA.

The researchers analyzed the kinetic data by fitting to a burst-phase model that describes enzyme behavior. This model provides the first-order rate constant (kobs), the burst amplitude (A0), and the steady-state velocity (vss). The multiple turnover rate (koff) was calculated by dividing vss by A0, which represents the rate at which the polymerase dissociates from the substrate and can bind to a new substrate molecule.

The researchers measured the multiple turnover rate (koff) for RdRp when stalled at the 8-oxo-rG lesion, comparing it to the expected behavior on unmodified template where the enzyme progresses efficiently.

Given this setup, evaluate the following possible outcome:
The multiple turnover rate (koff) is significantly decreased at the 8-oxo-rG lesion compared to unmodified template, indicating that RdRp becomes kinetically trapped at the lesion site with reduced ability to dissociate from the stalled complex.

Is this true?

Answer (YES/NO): YES